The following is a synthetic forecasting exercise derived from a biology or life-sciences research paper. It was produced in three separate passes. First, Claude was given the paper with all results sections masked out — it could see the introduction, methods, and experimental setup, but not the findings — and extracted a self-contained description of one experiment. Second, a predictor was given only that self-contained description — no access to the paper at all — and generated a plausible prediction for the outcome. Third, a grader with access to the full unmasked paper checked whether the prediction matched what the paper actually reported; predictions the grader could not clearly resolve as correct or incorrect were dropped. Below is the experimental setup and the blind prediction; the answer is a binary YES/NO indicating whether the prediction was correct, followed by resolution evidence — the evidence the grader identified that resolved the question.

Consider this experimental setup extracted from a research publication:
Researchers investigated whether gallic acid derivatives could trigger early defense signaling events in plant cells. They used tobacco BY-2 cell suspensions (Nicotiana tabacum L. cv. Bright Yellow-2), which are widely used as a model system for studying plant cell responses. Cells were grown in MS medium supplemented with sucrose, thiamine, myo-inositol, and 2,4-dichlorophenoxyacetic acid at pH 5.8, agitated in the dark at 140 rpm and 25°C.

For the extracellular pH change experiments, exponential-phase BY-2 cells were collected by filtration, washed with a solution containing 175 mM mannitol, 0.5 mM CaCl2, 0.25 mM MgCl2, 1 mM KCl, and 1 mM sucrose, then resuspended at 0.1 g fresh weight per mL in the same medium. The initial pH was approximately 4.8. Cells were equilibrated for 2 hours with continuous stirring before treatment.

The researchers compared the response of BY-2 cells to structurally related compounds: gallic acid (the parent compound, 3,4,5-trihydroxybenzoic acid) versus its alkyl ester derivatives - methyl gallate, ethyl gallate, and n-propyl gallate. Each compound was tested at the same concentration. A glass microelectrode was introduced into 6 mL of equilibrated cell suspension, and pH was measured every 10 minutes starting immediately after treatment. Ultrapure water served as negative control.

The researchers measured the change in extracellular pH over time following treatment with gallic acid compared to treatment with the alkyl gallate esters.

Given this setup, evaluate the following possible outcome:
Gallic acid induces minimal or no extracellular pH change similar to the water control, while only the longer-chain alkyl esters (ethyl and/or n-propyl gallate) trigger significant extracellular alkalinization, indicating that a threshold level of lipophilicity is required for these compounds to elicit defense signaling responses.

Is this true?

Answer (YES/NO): NO